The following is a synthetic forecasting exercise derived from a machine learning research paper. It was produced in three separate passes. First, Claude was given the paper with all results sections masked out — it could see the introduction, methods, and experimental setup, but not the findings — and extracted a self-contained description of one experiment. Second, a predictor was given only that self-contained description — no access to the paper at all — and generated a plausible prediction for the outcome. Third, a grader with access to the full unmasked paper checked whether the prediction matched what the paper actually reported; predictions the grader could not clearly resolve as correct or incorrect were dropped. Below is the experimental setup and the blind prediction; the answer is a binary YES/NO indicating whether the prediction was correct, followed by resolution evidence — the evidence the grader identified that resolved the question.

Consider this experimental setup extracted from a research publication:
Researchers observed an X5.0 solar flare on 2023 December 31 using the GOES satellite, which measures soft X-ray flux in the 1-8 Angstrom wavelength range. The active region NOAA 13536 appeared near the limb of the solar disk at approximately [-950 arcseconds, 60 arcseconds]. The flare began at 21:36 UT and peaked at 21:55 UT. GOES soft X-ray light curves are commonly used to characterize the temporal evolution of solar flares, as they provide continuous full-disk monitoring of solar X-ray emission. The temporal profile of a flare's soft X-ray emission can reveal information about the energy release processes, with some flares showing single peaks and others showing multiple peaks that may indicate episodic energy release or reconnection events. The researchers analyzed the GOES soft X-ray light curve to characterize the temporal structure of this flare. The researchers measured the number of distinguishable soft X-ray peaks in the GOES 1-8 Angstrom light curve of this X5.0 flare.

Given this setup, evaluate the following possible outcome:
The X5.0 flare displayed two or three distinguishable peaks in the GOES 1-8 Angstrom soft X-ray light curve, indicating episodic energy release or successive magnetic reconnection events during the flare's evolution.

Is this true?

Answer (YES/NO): YES